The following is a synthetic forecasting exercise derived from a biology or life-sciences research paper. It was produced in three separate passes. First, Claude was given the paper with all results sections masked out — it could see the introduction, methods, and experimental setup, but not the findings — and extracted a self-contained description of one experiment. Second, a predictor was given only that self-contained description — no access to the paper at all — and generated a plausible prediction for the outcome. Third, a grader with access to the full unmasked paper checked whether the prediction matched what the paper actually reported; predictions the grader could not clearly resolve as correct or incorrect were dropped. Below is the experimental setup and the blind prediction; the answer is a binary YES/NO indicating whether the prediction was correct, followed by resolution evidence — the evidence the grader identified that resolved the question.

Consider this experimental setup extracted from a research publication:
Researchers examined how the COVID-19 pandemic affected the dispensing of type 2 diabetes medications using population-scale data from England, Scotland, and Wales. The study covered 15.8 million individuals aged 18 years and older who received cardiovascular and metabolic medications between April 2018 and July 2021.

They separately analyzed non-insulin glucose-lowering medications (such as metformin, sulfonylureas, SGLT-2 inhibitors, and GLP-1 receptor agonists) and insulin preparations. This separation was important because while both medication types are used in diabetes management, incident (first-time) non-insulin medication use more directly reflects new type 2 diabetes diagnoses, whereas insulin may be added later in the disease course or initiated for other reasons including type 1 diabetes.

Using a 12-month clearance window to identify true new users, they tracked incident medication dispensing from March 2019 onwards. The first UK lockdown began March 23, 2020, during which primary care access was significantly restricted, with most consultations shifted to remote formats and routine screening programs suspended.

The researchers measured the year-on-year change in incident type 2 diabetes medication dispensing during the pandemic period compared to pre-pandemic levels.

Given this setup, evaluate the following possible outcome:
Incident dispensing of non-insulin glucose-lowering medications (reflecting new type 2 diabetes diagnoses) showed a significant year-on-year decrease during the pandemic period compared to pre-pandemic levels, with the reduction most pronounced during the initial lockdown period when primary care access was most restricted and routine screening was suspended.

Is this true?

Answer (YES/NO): NO